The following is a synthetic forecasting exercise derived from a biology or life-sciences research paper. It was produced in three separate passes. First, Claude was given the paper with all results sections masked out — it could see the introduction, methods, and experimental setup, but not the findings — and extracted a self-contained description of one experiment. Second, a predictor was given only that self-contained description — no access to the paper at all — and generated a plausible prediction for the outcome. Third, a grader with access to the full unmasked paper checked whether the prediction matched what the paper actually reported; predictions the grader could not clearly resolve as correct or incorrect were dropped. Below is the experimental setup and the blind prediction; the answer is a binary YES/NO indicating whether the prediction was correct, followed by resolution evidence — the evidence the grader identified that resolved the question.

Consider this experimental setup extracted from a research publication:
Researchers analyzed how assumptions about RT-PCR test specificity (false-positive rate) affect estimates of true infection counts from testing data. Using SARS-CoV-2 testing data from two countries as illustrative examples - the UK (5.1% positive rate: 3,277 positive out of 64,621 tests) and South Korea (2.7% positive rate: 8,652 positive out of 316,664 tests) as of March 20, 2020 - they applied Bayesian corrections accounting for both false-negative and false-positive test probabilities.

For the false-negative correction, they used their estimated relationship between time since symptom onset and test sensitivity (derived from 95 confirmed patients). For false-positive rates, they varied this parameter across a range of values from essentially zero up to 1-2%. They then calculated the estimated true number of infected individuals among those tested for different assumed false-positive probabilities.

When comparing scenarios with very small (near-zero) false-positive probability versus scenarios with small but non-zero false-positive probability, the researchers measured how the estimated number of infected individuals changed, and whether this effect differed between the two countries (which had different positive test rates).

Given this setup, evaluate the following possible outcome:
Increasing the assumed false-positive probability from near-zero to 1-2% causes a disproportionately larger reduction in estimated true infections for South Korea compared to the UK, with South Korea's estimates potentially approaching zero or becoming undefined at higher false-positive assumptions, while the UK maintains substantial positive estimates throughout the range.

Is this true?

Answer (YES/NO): YES